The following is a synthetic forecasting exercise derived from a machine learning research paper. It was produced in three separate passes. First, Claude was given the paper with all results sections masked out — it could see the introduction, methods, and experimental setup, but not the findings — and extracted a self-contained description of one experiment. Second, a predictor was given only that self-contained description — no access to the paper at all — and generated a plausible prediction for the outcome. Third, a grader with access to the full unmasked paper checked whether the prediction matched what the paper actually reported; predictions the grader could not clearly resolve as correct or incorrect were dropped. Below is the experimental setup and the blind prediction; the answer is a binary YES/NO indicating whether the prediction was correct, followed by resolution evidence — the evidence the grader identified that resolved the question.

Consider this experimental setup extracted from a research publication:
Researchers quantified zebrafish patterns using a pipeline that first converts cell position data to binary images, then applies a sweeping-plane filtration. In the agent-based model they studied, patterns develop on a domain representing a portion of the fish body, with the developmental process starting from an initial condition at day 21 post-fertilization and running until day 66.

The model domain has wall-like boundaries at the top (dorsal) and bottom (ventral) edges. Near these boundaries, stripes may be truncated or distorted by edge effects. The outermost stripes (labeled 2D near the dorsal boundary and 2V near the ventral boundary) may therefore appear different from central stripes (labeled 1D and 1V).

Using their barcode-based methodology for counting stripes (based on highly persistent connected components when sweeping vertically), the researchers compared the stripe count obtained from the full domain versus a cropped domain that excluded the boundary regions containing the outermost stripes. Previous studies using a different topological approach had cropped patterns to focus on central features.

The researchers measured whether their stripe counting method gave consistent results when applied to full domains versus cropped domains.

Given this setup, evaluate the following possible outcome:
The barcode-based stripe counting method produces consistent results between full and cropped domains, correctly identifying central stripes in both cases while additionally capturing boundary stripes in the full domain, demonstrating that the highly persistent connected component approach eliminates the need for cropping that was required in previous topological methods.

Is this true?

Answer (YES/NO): YES